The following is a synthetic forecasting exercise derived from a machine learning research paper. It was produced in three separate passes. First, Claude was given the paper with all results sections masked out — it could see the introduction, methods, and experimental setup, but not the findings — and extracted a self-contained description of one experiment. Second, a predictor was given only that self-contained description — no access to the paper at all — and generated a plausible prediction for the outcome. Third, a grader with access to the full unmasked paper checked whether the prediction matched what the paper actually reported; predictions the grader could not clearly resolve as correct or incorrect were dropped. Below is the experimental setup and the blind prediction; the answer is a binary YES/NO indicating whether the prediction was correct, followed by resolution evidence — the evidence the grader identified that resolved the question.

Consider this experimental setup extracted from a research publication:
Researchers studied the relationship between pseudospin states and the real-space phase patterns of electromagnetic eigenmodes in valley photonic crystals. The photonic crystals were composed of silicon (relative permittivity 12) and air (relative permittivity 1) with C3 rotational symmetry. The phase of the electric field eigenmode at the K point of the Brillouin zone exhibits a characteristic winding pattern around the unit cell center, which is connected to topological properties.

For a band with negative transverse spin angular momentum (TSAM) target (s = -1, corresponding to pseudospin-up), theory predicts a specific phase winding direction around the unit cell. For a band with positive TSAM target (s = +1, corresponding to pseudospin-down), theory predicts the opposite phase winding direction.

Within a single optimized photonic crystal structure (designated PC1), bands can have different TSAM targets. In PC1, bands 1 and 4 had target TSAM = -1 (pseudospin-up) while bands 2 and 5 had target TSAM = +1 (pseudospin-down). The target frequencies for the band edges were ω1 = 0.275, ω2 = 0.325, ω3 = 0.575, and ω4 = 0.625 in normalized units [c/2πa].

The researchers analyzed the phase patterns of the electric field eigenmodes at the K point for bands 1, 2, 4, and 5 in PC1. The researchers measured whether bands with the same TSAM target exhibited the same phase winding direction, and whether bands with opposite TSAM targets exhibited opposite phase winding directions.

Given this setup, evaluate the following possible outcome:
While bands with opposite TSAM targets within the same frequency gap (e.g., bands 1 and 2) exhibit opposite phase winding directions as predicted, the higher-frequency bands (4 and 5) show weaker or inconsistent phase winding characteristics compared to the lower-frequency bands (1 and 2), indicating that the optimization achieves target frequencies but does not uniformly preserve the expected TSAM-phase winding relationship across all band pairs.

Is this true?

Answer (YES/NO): NO